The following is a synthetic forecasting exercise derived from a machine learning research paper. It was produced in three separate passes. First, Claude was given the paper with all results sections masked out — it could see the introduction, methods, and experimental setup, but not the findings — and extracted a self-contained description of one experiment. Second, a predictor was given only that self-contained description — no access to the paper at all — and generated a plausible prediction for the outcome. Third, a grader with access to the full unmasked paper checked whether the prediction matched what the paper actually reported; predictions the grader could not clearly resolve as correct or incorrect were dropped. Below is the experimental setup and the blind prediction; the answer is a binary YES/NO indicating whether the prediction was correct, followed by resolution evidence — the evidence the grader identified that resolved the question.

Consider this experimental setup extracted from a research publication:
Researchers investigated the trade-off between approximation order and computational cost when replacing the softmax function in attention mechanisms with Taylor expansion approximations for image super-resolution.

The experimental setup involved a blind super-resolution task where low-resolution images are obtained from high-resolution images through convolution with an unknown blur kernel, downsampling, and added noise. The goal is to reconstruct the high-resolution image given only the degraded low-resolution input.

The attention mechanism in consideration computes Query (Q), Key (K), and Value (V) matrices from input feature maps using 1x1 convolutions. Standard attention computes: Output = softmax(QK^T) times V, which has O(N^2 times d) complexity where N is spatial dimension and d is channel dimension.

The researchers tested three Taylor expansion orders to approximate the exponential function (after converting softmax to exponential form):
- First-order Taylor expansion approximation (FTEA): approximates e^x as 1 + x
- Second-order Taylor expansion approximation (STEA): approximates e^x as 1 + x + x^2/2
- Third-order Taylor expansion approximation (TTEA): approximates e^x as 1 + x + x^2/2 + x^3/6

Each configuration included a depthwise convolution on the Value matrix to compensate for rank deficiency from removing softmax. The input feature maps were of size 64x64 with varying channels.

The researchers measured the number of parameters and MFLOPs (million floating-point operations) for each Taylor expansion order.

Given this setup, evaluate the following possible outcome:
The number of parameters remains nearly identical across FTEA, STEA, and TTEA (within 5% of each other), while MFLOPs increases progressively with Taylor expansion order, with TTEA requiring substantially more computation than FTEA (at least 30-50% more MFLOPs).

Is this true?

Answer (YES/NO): NO